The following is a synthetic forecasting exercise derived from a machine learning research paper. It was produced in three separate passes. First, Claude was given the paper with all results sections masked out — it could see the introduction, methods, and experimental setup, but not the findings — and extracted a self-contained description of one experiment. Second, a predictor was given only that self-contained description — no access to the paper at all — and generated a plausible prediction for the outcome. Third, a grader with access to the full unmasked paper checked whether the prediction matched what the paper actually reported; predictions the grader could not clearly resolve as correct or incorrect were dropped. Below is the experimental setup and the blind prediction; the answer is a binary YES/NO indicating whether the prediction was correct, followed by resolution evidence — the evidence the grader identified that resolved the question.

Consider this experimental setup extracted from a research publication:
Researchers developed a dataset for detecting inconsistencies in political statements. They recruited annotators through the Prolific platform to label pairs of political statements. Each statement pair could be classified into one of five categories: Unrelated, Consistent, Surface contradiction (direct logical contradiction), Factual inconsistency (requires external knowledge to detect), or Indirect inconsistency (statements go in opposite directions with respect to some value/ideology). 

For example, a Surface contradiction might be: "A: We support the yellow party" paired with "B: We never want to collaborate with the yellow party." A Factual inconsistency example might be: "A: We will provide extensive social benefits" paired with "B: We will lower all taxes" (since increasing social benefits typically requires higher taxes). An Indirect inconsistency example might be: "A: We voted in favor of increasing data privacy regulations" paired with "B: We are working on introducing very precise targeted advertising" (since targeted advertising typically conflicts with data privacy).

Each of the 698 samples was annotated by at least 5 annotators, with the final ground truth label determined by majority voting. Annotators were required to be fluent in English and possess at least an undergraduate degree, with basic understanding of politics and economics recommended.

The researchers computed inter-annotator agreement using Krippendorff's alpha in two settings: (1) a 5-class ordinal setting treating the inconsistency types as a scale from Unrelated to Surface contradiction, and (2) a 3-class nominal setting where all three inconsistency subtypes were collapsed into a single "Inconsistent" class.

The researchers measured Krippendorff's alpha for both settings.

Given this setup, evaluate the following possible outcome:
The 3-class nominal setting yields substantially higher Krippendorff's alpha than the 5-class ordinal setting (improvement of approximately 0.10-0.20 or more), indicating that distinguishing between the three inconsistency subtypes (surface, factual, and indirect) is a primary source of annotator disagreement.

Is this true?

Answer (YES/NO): NO